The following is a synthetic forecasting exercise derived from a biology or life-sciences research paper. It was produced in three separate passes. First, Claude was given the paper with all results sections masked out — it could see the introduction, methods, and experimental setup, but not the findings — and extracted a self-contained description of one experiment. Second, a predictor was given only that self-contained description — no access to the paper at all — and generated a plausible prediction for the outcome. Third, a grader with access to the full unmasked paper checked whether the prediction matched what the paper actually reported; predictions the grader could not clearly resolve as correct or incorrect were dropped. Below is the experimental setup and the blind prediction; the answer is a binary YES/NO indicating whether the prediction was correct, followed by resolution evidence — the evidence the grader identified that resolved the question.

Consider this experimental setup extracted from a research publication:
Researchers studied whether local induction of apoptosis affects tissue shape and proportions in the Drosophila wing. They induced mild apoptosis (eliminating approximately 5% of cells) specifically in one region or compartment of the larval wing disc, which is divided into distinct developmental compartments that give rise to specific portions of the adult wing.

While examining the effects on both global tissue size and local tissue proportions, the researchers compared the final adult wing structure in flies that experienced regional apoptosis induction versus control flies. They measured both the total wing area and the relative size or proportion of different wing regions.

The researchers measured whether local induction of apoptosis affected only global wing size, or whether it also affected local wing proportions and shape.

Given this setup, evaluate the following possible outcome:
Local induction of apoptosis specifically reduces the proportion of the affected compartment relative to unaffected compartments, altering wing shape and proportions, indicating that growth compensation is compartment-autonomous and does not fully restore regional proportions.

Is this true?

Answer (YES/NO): NO